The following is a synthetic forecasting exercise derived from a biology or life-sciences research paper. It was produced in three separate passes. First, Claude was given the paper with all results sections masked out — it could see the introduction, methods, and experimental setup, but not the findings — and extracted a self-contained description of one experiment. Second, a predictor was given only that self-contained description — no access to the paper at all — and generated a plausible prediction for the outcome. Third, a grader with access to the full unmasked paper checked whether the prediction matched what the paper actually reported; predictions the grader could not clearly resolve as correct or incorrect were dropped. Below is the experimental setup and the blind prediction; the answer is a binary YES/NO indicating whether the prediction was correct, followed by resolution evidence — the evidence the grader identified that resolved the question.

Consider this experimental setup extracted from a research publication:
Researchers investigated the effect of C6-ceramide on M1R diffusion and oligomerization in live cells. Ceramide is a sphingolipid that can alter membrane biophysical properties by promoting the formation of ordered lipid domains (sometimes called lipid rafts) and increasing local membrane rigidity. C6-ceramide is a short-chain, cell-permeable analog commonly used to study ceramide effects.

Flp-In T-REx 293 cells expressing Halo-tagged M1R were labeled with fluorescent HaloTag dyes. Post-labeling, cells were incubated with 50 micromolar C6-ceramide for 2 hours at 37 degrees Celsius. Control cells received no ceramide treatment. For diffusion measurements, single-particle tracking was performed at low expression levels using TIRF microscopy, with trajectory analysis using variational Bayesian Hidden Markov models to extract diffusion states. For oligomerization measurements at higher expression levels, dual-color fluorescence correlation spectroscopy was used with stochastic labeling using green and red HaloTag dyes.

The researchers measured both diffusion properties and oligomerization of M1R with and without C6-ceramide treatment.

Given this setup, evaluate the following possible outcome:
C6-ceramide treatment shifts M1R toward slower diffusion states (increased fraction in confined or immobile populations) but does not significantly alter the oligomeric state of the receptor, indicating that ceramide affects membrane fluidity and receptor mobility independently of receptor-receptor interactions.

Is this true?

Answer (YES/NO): NO